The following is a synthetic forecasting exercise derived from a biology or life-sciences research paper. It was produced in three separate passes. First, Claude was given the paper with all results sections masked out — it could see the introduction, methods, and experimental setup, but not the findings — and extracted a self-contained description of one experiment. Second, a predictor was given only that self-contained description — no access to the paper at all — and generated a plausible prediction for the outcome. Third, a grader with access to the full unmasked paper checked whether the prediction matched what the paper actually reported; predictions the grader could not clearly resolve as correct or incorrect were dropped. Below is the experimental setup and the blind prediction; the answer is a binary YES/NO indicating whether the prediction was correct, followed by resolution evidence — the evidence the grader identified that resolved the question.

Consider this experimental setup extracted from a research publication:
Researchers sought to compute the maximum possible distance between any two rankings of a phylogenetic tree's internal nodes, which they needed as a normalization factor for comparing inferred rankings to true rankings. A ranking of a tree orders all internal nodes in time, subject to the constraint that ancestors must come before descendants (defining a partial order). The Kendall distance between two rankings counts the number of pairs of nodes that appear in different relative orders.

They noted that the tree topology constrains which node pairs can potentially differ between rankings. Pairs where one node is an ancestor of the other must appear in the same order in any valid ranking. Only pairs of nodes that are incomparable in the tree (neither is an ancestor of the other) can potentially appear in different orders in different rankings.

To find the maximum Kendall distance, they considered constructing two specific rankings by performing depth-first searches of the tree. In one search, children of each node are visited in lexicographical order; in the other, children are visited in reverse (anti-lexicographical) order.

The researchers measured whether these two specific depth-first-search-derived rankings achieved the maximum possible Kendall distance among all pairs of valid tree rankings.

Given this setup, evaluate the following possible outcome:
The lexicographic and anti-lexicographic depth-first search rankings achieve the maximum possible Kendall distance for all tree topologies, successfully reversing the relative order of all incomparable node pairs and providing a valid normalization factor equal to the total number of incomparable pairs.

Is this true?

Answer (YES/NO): YES